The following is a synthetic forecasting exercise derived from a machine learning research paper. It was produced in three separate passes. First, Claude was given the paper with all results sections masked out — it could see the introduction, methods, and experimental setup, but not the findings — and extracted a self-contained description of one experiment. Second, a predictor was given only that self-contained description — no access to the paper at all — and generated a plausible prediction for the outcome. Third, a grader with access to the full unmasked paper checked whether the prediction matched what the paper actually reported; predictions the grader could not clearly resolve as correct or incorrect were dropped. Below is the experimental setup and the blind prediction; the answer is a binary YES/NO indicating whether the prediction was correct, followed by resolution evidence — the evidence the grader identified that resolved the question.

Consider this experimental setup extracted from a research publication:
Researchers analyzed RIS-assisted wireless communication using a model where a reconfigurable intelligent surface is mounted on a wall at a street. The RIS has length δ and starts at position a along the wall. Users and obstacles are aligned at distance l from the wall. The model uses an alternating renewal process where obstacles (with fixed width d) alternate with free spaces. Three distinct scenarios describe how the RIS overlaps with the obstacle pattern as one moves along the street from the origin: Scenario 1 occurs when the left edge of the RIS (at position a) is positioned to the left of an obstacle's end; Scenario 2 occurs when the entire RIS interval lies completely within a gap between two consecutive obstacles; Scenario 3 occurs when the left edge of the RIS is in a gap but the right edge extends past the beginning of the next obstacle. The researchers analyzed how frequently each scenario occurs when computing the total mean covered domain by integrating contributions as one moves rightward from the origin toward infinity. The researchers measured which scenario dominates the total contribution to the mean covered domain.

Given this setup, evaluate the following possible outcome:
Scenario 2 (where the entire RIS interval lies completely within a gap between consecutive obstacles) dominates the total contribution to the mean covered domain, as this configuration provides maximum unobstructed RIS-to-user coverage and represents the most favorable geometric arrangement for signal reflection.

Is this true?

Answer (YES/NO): NO